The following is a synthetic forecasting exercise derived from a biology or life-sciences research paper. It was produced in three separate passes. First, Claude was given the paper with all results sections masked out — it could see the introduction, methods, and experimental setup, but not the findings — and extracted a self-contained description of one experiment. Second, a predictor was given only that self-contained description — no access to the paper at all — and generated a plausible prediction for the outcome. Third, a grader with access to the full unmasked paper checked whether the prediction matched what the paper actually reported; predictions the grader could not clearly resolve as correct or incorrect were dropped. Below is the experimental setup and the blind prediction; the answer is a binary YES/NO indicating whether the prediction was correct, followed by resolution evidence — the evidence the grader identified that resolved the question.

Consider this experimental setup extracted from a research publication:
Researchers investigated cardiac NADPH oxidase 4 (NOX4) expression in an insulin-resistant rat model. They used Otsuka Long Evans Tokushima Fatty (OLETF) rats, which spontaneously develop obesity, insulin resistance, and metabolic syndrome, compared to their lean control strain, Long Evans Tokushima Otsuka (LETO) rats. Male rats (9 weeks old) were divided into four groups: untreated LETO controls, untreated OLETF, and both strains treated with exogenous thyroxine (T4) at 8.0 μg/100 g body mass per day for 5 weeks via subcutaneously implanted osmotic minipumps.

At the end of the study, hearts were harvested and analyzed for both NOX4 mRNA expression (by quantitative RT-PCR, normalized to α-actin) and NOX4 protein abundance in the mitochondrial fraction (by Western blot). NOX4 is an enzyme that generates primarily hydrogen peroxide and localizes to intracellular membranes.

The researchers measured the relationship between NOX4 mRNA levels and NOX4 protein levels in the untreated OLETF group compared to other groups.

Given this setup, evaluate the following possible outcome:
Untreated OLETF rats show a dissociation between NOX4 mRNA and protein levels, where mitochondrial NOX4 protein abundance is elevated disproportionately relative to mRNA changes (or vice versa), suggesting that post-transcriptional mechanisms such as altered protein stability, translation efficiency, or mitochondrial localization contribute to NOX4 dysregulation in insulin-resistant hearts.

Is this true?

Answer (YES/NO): YES